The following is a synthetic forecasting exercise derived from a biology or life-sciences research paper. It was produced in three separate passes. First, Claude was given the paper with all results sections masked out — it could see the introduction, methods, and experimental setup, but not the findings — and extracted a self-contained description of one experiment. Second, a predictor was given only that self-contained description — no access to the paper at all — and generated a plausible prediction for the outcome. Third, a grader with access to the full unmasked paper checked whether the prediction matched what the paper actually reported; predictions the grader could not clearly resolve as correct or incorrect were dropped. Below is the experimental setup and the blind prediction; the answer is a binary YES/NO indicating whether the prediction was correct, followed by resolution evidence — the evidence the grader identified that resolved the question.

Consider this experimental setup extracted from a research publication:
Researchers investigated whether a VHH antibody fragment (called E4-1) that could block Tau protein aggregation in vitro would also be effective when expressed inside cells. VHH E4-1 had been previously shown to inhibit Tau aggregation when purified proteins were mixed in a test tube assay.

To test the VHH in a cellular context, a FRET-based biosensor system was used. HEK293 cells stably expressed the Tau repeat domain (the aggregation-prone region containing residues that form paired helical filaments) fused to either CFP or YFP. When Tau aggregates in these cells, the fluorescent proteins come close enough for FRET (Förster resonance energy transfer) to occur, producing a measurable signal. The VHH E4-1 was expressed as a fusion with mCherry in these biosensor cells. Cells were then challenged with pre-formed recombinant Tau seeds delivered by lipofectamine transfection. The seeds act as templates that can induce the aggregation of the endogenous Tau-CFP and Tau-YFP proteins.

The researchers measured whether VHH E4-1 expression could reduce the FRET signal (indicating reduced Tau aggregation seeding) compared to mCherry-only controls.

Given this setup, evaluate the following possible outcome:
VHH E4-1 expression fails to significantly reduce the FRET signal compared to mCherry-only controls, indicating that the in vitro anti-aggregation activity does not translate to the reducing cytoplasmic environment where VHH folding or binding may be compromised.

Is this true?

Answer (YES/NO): YES